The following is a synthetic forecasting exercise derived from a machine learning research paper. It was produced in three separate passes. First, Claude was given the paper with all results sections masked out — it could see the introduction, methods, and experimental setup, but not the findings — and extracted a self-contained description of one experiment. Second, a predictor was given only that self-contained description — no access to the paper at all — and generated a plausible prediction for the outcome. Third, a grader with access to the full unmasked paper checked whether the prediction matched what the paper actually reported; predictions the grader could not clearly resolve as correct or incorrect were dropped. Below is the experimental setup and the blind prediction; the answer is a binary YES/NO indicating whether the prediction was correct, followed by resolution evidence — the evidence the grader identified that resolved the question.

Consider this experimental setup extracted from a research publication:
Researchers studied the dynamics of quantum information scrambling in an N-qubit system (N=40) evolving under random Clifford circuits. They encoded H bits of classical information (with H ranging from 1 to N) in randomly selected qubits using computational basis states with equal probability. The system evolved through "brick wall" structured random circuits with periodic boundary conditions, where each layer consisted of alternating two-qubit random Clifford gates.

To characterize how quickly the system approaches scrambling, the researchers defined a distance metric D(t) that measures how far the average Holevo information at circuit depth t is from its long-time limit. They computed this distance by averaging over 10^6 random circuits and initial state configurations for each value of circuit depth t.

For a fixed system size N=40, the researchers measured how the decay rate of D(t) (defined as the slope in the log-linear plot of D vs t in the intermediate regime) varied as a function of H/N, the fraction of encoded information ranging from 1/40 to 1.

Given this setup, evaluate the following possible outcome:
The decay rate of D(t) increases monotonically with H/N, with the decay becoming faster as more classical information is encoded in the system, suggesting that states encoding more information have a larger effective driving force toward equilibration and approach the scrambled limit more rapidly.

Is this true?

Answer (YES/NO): NO